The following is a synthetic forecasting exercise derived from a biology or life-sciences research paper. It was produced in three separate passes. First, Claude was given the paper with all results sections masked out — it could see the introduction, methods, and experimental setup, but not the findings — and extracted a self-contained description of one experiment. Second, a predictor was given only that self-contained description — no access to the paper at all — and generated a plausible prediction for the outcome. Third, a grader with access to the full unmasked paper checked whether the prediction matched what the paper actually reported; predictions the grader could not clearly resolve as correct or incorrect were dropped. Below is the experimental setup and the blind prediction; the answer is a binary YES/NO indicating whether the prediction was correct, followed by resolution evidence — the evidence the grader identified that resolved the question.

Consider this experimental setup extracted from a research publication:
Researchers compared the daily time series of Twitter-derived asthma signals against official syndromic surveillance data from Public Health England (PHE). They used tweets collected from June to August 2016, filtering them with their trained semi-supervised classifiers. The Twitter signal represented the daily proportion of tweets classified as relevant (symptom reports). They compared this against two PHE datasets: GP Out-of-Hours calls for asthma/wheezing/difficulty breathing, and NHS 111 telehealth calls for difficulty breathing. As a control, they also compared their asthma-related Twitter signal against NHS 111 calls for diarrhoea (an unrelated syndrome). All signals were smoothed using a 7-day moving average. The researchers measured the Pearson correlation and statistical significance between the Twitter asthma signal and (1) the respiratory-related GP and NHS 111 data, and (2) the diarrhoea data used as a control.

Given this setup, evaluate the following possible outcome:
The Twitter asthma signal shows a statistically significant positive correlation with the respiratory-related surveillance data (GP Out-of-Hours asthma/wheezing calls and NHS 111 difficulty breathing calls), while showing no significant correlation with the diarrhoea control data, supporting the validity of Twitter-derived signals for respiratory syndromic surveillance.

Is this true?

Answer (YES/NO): YES